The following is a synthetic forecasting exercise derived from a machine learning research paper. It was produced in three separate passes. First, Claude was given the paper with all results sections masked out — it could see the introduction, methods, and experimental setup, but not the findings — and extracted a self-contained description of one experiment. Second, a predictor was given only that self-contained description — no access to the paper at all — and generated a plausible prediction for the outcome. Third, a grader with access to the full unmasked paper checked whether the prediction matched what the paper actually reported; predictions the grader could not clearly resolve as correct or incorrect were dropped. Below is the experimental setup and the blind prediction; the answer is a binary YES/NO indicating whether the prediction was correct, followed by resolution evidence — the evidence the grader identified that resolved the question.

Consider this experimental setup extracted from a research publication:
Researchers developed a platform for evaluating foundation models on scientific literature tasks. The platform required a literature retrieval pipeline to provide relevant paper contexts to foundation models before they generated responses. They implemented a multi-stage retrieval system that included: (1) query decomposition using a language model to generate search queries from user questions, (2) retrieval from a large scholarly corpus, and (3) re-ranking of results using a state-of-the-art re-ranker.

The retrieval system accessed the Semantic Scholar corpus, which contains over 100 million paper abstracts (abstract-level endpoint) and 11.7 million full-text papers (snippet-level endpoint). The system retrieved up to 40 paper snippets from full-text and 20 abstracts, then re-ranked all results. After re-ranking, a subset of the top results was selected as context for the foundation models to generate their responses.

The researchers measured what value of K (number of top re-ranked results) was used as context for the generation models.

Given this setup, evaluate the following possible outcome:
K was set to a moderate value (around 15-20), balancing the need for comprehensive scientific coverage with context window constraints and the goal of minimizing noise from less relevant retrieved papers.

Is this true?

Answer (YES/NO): NO